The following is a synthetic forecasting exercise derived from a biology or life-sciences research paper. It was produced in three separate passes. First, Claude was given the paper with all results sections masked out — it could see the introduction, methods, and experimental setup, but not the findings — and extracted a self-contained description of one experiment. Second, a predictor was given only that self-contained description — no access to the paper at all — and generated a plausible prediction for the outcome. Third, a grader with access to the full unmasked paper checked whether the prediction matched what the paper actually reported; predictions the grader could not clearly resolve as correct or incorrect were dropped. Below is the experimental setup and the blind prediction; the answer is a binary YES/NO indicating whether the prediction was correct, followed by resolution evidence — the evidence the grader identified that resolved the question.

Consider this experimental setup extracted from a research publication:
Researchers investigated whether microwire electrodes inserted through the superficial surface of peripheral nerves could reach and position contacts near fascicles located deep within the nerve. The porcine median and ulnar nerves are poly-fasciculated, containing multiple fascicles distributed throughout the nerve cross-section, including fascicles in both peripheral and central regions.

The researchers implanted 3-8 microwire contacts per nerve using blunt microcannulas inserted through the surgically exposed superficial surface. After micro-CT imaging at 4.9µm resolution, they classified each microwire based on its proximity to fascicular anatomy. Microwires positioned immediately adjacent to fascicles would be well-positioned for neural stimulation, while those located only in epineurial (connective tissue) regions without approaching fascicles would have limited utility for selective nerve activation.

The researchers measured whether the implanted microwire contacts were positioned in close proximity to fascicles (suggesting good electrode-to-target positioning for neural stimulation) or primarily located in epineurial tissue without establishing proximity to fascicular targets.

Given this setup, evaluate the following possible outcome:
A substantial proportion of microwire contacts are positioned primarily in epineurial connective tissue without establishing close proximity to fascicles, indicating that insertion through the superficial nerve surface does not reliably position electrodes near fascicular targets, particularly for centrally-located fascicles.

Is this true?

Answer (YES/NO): NO